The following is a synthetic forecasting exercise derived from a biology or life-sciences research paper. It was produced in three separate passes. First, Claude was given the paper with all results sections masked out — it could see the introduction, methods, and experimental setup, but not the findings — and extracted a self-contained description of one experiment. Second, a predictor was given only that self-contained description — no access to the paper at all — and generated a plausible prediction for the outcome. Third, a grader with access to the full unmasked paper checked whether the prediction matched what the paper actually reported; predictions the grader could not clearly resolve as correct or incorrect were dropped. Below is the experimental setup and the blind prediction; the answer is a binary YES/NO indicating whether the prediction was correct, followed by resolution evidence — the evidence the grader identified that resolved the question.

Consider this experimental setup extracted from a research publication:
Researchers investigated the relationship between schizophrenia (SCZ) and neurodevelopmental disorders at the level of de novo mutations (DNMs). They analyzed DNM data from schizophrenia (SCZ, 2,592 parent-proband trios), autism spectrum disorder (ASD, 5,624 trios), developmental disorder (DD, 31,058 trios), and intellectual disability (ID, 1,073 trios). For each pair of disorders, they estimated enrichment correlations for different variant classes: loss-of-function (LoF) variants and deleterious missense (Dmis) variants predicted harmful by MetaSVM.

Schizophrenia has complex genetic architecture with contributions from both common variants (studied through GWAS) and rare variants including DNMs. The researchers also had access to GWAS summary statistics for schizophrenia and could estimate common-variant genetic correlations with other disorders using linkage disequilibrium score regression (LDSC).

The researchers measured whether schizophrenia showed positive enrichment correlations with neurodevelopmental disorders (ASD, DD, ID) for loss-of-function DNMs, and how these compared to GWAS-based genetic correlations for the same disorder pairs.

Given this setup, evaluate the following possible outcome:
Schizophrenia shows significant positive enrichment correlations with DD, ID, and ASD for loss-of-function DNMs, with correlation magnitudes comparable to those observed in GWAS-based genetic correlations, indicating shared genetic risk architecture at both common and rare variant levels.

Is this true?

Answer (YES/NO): NO